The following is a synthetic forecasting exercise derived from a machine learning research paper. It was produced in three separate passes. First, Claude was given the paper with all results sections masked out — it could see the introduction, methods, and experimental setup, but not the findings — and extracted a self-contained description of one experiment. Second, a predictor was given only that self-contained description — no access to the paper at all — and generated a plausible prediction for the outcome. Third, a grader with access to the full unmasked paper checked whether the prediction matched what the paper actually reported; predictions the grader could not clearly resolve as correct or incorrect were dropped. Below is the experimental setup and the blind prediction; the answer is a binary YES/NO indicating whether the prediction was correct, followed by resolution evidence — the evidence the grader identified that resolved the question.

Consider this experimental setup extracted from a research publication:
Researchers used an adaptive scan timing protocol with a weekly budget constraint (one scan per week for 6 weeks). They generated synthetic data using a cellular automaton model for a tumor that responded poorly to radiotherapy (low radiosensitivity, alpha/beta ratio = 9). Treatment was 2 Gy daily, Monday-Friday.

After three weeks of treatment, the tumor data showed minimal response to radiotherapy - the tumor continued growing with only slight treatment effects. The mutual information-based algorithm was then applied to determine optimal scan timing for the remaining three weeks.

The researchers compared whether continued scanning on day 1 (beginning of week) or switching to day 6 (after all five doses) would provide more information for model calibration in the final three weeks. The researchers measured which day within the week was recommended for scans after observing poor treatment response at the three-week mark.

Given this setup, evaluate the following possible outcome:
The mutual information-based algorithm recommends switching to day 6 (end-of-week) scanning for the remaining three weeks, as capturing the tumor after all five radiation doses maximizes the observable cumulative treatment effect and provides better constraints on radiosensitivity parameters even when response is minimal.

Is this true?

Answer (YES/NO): YES